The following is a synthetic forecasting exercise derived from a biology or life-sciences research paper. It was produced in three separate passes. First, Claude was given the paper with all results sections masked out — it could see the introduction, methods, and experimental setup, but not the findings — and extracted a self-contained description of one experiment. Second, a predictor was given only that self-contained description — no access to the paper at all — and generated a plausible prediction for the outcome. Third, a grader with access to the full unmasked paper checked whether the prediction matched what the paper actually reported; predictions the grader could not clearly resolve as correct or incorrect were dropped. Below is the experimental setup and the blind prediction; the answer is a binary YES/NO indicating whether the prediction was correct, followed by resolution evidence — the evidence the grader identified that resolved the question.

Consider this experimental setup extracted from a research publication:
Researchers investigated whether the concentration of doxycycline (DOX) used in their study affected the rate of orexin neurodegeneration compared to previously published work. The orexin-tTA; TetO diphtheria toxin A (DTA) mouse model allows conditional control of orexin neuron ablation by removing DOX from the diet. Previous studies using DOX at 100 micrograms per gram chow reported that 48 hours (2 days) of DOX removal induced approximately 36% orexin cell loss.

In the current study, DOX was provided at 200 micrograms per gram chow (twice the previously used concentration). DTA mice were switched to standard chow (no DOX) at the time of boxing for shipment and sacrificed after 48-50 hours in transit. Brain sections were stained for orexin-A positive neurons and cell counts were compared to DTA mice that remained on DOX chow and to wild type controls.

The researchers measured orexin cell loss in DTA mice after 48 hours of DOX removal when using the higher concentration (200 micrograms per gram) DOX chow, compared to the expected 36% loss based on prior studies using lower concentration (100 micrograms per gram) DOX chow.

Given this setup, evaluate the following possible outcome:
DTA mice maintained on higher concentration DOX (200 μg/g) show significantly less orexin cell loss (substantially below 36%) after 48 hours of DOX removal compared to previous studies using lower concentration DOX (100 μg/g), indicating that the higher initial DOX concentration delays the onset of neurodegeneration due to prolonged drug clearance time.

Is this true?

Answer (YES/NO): YES